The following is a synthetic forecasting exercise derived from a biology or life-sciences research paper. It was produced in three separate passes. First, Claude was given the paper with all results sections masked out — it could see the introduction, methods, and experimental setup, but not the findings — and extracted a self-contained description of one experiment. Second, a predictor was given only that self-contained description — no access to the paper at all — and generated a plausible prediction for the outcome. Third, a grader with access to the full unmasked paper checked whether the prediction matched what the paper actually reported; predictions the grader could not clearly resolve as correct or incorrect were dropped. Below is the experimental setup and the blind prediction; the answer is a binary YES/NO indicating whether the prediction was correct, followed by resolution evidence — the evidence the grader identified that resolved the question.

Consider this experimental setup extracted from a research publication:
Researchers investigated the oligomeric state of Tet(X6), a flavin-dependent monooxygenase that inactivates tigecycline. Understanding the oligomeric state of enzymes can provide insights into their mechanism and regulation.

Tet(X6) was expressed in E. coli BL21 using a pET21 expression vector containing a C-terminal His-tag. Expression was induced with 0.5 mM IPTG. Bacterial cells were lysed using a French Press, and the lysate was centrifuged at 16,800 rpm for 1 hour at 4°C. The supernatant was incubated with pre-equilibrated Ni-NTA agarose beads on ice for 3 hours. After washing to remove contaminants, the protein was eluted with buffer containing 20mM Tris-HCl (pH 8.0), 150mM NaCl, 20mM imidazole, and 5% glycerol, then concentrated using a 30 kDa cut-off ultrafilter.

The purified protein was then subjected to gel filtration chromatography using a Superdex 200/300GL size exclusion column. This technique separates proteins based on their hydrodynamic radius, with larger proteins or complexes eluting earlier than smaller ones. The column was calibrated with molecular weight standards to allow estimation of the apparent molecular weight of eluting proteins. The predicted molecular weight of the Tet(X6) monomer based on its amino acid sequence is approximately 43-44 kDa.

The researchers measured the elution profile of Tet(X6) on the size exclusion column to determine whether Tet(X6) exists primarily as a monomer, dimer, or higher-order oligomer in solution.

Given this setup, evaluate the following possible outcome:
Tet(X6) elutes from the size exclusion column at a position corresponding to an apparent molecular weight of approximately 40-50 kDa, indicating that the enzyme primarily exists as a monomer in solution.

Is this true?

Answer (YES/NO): NO